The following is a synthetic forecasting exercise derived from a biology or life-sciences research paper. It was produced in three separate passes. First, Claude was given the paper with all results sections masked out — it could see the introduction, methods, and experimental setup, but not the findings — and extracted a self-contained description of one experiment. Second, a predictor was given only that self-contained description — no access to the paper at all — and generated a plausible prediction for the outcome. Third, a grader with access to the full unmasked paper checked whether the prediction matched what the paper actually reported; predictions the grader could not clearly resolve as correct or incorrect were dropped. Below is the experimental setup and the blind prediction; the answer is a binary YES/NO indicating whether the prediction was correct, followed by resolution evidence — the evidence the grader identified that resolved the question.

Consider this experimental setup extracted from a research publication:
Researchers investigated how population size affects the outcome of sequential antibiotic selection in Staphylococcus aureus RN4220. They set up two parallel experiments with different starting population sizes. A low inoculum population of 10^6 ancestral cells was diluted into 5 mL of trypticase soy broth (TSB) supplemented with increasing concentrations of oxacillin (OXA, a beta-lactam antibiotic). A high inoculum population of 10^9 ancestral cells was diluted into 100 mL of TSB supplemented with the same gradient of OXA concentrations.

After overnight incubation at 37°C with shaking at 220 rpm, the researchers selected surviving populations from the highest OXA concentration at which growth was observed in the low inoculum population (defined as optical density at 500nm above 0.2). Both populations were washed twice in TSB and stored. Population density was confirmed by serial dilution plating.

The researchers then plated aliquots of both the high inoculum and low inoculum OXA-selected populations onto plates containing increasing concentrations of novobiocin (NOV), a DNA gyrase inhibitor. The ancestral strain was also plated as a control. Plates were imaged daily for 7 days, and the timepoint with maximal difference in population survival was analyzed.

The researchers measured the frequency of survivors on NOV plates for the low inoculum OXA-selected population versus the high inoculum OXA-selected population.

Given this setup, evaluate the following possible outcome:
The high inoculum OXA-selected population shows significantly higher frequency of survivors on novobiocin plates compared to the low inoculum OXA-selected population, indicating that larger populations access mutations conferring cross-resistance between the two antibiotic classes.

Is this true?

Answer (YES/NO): YES